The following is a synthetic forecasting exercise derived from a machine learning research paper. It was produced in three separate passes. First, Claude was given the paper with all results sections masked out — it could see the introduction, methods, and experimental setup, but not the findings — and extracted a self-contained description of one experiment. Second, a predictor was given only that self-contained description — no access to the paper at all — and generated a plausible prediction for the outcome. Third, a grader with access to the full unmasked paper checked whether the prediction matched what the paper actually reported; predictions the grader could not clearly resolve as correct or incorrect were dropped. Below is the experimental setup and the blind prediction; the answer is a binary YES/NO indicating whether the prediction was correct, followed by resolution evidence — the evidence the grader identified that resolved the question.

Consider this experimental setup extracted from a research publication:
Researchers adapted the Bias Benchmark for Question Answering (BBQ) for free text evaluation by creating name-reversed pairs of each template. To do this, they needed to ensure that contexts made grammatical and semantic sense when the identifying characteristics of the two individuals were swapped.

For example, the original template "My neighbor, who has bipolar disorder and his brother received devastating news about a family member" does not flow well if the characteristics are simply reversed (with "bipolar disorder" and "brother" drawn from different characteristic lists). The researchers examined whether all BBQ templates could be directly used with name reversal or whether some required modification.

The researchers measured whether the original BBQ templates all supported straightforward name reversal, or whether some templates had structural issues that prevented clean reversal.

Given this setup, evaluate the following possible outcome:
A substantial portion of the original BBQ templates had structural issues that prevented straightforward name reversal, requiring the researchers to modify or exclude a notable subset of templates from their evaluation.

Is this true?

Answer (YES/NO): NO